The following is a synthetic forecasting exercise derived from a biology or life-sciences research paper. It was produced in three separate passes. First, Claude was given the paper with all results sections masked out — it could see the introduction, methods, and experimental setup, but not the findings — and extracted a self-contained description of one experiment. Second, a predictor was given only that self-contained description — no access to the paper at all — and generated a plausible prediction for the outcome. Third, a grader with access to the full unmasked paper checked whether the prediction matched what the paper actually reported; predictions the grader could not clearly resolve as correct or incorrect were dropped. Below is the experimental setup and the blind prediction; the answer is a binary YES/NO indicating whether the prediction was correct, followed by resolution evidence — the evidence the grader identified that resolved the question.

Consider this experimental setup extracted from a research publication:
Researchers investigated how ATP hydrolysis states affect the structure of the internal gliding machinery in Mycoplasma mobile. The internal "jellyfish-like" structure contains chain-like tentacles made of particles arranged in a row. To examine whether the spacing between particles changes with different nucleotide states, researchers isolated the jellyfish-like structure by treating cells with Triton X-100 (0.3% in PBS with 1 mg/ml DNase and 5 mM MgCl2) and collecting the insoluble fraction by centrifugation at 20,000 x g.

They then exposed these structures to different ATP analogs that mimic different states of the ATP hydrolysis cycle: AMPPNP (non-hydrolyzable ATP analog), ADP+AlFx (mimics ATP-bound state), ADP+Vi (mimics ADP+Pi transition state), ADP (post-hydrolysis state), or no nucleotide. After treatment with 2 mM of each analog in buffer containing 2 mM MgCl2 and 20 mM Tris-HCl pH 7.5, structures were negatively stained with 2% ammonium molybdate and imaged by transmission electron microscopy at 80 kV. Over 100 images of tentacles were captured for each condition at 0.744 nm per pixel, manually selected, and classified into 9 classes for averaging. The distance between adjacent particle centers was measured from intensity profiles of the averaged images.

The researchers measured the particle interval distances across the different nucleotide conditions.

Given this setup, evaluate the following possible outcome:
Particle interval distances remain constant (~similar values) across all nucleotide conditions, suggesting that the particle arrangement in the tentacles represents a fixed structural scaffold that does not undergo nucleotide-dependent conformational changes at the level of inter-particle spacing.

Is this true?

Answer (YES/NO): NO